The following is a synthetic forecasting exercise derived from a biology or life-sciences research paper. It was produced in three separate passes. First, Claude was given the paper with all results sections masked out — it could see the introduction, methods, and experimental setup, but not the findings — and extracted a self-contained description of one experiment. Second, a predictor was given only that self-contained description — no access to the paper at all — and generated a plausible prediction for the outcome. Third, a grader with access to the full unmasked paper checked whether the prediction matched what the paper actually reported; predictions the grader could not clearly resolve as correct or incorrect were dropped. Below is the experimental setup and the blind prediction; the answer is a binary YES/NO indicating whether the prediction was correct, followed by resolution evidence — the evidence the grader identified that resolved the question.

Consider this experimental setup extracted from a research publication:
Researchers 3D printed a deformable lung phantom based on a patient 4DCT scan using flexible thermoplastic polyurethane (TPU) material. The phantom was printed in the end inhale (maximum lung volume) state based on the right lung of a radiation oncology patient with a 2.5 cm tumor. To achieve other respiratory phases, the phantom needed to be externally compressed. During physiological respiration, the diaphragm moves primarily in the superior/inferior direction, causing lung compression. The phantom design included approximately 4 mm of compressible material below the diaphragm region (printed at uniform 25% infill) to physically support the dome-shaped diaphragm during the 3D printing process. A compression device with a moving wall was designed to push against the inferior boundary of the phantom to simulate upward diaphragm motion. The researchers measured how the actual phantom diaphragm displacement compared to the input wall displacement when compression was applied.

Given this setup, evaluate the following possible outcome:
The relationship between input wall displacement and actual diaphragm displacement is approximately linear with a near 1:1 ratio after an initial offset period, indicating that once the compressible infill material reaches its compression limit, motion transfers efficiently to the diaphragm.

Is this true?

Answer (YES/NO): NO